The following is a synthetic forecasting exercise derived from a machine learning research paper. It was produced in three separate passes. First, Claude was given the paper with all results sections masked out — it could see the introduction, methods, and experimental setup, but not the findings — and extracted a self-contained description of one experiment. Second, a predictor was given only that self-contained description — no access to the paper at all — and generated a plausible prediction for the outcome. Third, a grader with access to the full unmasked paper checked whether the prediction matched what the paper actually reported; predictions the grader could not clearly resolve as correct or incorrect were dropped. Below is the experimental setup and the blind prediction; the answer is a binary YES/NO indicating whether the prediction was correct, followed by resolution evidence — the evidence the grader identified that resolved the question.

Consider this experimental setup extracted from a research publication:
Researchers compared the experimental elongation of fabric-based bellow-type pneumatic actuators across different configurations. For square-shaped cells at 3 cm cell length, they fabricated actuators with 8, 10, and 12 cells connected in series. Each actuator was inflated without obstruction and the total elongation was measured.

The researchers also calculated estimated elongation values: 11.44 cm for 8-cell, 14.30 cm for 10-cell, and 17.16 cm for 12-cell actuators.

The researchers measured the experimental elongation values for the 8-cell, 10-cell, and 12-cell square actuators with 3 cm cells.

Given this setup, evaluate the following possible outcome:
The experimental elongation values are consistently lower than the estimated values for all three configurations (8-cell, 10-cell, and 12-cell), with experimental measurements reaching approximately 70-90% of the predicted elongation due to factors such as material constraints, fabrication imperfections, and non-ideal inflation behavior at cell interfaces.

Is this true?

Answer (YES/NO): NO